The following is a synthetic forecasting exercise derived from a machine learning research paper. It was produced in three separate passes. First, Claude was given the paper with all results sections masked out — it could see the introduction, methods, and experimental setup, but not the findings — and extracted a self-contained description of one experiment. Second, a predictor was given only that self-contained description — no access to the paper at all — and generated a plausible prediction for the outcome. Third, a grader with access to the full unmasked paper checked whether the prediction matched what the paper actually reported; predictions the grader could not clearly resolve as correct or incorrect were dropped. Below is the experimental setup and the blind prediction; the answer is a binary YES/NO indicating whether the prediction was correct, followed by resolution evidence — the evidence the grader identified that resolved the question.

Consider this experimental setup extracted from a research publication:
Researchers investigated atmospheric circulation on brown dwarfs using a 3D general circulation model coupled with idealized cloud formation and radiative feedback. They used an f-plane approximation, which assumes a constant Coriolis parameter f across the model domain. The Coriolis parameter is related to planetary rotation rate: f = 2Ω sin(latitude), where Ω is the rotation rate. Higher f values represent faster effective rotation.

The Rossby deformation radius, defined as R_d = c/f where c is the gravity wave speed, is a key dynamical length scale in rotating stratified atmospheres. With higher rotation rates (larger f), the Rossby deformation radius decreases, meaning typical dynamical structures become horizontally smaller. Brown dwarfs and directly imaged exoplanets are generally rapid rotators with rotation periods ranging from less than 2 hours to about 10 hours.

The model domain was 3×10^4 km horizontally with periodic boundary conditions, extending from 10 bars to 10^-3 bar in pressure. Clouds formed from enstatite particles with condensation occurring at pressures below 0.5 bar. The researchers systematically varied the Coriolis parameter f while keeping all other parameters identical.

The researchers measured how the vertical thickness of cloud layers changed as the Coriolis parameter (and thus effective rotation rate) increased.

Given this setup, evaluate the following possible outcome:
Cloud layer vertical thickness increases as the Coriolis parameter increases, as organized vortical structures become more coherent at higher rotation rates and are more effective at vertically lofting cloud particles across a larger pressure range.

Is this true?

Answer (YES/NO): NO